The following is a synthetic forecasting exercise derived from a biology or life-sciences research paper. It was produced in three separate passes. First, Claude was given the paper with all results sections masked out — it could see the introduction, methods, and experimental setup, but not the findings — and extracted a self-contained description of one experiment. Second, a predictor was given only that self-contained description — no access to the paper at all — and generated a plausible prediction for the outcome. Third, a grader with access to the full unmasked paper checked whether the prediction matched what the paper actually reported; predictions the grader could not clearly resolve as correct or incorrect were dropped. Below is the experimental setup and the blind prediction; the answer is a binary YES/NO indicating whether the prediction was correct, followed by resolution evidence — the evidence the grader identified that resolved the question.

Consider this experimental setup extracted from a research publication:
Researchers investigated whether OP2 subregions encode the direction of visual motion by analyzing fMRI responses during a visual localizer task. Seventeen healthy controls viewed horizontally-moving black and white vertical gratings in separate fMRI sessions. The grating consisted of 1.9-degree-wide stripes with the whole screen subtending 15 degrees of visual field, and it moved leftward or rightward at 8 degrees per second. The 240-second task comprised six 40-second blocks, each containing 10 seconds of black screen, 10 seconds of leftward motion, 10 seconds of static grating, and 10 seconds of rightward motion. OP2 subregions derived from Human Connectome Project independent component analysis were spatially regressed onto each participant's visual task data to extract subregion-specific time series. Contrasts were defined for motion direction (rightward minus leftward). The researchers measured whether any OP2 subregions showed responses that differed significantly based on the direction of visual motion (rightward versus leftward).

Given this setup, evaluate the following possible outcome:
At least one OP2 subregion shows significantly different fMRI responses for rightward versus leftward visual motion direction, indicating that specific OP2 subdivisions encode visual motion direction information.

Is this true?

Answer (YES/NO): YES